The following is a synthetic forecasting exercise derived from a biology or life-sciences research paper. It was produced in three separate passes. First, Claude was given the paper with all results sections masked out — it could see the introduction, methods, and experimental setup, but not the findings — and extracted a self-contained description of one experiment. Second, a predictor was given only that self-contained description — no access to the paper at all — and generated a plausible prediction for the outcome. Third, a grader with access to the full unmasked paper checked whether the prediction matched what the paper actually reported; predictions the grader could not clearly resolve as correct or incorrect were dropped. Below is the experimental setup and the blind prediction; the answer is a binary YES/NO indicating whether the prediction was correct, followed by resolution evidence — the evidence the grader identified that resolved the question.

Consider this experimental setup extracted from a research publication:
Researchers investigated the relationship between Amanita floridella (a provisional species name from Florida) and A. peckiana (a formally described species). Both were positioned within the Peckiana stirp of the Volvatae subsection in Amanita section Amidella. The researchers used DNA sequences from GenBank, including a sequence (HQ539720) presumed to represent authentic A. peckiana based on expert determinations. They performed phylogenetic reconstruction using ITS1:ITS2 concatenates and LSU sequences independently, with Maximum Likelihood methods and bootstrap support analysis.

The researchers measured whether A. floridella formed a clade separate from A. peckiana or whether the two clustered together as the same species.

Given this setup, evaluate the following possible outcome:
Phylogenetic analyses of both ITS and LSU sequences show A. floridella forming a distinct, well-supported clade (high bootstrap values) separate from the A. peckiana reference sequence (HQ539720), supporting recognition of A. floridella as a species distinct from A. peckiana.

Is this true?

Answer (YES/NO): NO